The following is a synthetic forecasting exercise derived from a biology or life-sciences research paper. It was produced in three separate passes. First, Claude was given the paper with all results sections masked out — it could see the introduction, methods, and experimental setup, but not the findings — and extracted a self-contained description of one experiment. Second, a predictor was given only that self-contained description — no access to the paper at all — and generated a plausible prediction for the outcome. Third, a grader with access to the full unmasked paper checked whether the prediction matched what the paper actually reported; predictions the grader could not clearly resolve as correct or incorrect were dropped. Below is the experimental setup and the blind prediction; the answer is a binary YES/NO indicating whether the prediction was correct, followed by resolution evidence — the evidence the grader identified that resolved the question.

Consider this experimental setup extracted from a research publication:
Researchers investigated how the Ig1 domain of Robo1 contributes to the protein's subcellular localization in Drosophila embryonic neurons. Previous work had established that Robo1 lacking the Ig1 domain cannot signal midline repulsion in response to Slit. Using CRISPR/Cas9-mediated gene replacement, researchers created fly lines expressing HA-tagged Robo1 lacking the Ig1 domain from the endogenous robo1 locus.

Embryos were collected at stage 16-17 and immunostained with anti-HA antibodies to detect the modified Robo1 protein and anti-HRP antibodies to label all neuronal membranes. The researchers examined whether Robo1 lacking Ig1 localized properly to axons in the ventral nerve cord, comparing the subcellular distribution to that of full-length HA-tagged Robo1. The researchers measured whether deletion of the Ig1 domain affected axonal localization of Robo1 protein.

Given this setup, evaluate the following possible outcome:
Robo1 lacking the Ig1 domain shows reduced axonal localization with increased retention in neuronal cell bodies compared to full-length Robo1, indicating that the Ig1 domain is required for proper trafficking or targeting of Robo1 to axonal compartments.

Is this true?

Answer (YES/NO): NO